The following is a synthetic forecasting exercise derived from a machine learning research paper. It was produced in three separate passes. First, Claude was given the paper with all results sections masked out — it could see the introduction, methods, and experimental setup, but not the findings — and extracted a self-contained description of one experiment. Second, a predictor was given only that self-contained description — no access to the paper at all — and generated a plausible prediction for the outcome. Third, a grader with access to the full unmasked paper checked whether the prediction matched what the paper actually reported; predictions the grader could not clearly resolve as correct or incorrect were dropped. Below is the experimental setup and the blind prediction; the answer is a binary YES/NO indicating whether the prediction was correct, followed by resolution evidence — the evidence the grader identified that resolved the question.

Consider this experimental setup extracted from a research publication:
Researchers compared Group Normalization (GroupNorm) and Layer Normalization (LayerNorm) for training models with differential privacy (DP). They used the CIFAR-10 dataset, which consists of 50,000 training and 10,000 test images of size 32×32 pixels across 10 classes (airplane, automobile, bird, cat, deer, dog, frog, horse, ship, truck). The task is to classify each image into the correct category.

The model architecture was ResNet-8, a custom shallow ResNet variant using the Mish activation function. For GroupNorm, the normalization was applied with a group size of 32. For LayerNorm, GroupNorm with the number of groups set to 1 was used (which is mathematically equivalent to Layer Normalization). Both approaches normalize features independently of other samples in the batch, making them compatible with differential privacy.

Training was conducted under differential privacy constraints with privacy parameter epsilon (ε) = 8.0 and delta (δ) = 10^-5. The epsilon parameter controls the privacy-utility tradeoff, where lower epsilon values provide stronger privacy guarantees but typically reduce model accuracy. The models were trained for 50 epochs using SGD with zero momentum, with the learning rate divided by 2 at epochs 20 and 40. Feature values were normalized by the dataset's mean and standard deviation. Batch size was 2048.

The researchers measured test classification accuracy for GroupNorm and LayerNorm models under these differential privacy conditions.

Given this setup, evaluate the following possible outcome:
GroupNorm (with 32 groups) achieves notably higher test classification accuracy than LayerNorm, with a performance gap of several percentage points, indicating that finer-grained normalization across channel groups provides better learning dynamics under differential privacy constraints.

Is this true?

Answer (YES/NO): NO